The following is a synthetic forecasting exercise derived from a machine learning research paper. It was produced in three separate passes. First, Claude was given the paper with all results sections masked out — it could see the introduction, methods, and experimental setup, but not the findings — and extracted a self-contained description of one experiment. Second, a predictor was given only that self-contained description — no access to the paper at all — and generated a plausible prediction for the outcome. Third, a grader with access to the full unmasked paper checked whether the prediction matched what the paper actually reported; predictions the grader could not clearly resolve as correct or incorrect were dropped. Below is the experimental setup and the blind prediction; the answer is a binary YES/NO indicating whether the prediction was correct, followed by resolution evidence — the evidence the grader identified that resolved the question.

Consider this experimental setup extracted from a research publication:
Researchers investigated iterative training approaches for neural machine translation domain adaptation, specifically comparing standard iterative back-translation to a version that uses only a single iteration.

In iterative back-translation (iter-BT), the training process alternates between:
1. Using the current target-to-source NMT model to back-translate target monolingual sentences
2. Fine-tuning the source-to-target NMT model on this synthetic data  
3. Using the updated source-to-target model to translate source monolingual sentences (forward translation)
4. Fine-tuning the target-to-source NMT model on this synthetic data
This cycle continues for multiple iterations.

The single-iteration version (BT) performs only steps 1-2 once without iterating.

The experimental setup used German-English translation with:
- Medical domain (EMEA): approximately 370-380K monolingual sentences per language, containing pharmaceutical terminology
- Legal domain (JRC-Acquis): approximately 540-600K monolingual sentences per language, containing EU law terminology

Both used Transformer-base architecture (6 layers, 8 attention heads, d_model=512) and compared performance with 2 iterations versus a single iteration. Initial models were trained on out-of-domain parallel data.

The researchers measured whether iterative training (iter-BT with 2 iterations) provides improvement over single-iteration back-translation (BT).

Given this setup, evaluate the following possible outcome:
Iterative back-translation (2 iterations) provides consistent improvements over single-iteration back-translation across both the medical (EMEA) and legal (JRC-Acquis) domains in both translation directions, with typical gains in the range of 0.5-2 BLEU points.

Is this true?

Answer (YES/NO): NO